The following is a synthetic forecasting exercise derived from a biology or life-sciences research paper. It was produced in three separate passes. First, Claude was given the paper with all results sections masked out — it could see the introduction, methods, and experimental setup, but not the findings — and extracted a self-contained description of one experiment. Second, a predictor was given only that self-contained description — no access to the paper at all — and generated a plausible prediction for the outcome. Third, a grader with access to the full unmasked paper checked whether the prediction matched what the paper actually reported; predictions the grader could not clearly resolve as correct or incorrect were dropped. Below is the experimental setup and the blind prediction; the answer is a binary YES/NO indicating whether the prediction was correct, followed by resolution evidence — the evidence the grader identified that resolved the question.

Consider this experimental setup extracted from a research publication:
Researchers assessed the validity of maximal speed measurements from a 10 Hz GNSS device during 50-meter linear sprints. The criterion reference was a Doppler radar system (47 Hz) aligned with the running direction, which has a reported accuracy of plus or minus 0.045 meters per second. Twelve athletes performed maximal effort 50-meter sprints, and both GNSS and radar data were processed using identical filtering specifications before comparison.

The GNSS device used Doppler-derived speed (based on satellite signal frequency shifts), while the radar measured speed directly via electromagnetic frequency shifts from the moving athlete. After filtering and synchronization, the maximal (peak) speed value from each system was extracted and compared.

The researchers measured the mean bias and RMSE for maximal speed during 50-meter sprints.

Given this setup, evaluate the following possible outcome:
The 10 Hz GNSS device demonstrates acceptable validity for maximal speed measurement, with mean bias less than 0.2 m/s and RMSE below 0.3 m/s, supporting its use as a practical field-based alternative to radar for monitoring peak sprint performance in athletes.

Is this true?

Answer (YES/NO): YES